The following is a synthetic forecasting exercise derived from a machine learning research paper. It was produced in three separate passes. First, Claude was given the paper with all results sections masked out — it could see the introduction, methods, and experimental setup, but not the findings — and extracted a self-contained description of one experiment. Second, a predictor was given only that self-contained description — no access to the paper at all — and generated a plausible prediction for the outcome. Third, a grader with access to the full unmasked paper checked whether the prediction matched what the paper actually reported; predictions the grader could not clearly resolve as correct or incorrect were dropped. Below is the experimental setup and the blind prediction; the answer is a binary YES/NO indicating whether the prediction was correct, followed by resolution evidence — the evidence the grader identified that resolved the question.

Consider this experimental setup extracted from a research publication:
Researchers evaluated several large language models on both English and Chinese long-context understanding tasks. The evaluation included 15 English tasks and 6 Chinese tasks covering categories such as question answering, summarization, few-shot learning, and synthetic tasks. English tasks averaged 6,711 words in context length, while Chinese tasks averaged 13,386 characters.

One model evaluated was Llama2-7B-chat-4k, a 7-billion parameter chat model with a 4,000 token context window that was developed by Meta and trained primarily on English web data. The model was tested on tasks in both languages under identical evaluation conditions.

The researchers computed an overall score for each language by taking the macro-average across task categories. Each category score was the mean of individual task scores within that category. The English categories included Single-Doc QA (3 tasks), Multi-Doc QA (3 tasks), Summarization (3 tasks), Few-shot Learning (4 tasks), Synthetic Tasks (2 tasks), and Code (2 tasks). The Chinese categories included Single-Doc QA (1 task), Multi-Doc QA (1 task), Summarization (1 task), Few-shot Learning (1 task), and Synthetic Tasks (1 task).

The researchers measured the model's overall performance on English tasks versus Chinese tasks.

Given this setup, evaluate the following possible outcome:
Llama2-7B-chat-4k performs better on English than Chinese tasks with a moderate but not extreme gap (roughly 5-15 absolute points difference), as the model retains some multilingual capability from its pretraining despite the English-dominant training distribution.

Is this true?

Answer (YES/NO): NO